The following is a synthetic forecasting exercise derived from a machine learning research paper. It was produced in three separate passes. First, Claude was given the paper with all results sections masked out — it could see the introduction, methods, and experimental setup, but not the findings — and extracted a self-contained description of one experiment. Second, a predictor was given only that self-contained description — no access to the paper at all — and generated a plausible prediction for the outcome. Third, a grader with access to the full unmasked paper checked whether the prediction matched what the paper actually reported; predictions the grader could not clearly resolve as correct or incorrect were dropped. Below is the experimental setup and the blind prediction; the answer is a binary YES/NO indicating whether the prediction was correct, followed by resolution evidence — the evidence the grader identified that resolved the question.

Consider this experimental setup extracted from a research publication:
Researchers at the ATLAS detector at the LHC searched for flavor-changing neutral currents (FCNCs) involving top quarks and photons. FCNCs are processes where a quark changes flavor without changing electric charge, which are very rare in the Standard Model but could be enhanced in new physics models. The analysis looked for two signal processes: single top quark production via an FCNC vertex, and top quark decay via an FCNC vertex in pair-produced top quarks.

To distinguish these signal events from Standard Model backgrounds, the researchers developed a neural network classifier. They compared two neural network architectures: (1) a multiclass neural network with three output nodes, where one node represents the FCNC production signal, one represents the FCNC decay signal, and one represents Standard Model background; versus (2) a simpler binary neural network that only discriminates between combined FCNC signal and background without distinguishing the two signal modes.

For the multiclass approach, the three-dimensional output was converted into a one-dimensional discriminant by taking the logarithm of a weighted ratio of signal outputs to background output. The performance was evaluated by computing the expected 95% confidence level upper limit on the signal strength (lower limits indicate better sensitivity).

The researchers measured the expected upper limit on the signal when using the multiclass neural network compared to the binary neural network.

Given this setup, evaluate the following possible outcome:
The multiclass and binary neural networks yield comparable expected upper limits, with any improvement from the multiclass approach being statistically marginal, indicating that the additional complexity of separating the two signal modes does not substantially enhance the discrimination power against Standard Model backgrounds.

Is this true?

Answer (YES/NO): NO